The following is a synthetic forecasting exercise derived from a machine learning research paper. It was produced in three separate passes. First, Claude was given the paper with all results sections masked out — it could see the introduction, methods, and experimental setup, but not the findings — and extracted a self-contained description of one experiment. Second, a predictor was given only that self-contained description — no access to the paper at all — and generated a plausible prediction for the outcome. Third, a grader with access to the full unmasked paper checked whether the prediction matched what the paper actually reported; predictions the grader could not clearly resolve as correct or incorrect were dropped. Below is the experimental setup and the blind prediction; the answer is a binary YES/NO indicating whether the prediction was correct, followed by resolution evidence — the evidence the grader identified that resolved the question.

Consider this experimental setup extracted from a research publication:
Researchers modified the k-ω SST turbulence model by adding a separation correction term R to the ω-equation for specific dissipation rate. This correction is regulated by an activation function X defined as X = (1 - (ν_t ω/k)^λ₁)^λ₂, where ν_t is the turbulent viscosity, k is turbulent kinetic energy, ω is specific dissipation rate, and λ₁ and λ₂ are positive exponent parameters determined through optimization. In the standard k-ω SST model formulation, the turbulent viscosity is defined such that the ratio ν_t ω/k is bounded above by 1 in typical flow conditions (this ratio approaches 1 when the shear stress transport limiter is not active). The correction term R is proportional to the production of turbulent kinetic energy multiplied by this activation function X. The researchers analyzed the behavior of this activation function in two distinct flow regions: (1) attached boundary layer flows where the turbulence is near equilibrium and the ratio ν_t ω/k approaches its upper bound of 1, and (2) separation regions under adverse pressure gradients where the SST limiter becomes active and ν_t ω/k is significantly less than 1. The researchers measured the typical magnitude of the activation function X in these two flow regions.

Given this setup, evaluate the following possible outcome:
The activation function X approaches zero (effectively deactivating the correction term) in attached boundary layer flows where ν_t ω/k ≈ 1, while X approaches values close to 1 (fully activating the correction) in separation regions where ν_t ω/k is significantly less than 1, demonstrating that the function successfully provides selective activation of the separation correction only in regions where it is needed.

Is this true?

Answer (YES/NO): YES